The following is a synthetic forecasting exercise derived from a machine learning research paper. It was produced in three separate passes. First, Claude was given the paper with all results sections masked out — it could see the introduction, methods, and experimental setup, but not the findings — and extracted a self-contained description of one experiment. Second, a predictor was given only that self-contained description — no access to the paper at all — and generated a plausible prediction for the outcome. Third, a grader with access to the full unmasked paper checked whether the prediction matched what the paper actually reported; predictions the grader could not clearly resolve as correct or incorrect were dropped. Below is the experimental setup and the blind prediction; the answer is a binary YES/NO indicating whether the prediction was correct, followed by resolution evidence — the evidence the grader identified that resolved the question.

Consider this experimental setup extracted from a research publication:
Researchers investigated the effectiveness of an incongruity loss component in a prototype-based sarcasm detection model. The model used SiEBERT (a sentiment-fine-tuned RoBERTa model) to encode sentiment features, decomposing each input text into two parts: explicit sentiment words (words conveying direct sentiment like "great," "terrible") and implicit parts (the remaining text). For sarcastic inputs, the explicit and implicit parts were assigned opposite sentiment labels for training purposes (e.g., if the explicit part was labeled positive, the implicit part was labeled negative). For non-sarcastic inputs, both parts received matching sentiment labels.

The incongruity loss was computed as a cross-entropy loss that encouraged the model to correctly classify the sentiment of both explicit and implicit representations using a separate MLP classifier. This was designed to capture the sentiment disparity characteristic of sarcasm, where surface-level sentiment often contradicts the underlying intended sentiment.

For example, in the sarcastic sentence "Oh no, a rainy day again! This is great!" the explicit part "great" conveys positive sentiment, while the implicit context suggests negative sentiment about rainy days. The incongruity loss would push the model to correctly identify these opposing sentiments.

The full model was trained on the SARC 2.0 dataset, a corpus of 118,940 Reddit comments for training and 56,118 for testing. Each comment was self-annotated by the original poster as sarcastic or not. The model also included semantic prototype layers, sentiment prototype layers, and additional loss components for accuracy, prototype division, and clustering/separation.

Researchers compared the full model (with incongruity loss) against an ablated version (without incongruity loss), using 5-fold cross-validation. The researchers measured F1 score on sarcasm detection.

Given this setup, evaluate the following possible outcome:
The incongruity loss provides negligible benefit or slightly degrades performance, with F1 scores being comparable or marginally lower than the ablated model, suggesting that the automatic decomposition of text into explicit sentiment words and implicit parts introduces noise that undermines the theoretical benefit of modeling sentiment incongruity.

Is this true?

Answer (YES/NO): NO